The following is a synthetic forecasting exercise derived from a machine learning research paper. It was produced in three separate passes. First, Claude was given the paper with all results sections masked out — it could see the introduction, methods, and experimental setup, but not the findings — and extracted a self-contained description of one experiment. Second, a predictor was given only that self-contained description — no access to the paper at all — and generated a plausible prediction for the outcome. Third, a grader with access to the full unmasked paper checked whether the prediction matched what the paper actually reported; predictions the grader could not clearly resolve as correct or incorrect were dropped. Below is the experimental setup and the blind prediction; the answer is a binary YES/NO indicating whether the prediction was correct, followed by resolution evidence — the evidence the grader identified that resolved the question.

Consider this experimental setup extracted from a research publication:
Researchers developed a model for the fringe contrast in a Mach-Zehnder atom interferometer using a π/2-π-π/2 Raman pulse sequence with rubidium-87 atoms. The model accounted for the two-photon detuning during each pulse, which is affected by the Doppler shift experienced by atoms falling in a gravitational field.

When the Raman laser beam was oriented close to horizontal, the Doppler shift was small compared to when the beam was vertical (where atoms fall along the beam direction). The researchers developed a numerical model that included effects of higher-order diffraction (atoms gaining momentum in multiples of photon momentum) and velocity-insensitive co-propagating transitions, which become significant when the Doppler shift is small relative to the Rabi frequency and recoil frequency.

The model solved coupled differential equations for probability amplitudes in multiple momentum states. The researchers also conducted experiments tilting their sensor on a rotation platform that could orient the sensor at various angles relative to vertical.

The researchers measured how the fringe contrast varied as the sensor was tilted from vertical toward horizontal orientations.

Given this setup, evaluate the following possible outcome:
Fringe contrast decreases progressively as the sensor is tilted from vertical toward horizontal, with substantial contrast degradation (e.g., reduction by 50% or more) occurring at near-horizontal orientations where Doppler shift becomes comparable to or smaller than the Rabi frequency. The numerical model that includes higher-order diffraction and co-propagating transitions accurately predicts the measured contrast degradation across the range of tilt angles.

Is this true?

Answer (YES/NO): NO